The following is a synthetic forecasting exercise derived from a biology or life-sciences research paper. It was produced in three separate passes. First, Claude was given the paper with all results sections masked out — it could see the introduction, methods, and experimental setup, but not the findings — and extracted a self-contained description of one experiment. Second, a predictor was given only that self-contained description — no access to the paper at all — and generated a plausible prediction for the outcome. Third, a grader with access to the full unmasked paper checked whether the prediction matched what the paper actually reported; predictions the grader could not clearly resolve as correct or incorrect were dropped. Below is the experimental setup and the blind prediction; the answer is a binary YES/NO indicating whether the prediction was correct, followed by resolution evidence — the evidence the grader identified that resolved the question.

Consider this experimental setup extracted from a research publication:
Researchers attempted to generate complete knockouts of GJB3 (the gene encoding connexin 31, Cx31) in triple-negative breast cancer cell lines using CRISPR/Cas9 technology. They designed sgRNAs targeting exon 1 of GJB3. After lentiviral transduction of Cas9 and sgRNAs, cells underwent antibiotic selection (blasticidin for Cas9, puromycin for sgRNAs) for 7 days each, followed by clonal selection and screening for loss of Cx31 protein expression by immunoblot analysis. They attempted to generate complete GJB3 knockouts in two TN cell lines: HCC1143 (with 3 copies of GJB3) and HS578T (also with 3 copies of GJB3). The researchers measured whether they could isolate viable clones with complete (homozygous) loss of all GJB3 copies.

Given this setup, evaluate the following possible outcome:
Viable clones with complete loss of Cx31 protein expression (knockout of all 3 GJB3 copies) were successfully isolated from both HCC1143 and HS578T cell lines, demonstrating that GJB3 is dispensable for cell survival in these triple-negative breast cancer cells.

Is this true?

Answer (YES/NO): NO